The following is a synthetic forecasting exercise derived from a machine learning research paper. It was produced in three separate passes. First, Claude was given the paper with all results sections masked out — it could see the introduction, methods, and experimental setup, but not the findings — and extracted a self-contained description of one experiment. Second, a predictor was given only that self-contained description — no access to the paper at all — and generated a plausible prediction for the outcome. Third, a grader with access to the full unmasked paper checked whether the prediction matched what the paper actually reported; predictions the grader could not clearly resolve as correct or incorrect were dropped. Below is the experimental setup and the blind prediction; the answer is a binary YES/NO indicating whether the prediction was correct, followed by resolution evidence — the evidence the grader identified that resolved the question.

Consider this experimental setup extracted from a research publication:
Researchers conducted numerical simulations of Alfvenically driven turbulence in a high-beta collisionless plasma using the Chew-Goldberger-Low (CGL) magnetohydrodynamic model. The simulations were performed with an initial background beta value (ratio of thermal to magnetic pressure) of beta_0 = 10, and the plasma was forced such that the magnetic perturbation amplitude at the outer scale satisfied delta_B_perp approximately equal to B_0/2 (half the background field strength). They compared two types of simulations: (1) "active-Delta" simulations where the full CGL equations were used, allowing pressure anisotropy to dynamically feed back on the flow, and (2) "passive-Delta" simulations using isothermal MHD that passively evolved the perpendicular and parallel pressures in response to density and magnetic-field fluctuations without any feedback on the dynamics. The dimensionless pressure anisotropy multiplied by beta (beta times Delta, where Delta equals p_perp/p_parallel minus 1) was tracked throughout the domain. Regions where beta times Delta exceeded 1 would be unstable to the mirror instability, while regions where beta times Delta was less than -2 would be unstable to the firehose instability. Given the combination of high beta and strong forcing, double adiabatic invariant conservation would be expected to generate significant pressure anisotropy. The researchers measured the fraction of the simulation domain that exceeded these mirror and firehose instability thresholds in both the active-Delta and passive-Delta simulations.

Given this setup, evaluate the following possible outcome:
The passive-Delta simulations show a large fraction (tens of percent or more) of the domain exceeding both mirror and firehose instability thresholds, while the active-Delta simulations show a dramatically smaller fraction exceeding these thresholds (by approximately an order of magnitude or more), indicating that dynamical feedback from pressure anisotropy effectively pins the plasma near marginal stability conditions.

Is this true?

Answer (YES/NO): YES